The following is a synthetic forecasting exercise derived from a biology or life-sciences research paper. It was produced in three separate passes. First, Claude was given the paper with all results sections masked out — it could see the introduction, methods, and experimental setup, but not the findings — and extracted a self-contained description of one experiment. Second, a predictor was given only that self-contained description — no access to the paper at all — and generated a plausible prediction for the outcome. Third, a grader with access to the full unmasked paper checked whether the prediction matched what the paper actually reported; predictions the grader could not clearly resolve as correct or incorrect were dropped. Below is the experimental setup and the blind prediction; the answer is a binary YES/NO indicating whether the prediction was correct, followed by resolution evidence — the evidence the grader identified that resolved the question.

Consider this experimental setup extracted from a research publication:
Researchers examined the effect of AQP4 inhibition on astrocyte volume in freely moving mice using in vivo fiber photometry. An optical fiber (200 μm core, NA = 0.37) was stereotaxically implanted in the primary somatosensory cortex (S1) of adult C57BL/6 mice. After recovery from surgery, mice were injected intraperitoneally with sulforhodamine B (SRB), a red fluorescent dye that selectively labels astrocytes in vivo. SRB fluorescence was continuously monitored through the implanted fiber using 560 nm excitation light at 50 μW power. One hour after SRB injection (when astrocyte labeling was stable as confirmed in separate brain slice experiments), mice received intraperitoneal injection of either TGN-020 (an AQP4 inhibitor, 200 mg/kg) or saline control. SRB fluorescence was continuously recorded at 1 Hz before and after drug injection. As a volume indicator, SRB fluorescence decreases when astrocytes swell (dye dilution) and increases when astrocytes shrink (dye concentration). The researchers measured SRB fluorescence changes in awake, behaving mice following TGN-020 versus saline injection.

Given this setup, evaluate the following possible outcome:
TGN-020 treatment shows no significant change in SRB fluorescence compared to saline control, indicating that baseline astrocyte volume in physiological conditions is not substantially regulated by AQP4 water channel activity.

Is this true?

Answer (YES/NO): NO